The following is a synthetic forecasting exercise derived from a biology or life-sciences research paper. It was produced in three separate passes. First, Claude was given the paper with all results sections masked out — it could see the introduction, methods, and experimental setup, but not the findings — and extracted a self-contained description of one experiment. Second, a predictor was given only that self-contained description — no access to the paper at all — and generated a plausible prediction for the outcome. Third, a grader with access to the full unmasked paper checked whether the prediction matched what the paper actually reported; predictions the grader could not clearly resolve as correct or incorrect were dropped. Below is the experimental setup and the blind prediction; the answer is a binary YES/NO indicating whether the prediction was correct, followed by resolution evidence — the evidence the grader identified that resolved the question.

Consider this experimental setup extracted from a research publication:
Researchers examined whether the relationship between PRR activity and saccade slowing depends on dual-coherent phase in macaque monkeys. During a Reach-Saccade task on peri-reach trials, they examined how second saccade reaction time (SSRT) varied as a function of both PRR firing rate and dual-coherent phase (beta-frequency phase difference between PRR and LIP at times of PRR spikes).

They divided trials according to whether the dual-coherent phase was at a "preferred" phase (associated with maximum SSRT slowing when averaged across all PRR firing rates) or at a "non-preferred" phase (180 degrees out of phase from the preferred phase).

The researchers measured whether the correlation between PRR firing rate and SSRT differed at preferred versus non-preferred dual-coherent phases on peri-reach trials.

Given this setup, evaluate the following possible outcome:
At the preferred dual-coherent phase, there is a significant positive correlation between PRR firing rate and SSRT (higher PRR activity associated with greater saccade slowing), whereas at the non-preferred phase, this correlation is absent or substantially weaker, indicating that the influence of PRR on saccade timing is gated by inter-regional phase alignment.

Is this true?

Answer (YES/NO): YES